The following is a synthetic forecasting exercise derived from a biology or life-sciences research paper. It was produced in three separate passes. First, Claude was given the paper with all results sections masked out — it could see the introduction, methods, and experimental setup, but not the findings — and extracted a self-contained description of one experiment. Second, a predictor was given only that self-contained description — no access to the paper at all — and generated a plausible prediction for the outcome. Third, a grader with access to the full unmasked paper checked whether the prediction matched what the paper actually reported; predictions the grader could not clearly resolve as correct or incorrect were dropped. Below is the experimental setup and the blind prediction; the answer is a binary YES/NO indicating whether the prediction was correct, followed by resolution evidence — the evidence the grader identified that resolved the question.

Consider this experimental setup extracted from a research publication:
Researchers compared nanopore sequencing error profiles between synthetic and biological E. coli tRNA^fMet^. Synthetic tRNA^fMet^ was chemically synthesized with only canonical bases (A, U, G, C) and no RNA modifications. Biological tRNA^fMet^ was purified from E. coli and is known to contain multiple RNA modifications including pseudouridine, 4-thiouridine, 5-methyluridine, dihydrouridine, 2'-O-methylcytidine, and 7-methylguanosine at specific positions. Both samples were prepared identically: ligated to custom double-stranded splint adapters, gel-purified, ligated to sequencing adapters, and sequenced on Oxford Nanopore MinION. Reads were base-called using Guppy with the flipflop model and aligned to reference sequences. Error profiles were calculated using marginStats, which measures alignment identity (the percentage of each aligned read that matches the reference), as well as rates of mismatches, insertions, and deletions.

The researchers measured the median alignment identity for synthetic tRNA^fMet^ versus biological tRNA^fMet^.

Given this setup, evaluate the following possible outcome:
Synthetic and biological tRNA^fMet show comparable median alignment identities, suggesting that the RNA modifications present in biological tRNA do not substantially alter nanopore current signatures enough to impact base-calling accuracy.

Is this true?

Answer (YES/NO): NO